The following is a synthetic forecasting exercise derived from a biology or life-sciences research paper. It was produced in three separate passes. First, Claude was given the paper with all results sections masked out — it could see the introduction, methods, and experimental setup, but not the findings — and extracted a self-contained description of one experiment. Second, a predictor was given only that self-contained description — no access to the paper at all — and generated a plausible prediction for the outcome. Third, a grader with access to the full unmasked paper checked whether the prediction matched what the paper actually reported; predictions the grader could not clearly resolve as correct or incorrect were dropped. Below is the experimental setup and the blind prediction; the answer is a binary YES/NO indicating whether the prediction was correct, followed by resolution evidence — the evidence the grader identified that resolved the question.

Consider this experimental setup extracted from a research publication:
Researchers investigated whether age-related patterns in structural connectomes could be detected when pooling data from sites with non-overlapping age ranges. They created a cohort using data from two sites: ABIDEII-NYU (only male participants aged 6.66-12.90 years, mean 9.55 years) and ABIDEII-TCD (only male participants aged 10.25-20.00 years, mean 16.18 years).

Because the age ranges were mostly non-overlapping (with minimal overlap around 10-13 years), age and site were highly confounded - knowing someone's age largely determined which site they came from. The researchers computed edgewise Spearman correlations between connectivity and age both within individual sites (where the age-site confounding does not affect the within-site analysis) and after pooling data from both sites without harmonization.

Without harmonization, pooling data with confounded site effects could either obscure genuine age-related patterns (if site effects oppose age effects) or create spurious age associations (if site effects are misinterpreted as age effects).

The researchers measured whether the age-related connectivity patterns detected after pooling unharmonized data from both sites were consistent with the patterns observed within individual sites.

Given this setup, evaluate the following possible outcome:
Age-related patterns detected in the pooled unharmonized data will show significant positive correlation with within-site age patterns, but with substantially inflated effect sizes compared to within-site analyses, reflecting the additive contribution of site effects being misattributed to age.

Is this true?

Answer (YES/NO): NO